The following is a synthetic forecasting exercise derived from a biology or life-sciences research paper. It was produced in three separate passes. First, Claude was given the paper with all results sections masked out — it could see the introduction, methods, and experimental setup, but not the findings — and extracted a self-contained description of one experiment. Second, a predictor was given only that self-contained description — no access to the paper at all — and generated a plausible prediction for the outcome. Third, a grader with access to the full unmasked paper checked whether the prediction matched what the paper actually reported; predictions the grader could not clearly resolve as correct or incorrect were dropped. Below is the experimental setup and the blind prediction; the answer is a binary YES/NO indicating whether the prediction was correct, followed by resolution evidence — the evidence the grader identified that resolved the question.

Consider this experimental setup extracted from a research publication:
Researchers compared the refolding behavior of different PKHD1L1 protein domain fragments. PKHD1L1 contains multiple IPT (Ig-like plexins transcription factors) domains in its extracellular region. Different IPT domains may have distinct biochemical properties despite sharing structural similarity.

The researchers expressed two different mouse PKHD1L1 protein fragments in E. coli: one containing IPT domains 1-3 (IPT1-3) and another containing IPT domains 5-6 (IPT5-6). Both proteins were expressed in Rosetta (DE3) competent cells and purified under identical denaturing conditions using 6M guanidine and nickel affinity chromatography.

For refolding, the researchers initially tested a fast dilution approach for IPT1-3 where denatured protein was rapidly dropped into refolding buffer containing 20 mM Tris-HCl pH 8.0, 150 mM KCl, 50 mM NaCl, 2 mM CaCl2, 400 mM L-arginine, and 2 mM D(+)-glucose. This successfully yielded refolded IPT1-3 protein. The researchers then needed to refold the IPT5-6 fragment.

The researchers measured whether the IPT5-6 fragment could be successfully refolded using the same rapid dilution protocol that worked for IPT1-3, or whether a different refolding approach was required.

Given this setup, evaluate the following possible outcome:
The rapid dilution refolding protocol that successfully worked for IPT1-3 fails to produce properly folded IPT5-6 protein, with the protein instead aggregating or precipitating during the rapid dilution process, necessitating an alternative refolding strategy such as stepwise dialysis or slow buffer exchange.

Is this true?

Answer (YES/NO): NO